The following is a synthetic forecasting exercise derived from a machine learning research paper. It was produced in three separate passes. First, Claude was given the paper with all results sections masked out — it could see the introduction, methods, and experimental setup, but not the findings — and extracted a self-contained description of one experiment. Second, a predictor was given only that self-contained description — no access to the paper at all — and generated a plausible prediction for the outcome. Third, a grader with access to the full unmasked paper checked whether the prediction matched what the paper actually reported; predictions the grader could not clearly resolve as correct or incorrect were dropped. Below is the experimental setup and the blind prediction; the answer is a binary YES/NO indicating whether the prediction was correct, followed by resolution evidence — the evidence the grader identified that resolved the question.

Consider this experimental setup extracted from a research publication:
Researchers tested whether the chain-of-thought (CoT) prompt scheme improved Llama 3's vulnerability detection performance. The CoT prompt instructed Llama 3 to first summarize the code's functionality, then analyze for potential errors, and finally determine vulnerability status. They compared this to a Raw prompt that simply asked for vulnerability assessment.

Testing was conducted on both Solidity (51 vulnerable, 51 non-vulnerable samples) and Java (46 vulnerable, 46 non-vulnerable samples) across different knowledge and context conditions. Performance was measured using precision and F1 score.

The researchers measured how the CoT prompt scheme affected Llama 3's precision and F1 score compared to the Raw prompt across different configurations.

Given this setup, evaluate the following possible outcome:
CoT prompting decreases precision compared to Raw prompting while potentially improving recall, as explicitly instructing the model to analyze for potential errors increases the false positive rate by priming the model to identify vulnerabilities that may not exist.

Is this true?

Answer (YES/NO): NO